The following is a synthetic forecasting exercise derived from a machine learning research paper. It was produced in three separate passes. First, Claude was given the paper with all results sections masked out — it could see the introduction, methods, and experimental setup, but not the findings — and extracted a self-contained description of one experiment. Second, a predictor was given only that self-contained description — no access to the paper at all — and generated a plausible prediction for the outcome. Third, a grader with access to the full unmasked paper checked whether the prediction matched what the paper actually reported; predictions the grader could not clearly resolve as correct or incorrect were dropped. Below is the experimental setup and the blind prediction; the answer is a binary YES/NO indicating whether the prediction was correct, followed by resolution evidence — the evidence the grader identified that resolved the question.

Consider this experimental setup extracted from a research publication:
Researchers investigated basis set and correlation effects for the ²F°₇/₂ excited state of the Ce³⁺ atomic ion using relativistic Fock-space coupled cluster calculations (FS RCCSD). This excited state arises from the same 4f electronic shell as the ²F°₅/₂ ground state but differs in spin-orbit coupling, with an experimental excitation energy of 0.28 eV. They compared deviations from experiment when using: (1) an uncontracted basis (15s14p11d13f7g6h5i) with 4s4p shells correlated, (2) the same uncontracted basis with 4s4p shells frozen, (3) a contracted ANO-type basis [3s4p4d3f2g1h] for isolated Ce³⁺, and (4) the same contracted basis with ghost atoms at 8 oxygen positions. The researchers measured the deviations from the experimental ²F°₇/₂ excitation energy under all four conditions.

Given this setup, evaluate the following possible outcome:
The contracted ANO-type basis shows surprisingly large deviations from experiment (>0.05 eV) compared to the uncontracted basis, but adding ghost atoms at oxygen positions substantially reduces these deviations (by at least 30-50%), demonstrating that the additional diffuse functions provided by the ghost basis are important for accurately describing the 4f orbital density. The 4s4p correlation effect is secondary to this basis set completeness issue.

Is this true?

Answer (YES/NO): NO